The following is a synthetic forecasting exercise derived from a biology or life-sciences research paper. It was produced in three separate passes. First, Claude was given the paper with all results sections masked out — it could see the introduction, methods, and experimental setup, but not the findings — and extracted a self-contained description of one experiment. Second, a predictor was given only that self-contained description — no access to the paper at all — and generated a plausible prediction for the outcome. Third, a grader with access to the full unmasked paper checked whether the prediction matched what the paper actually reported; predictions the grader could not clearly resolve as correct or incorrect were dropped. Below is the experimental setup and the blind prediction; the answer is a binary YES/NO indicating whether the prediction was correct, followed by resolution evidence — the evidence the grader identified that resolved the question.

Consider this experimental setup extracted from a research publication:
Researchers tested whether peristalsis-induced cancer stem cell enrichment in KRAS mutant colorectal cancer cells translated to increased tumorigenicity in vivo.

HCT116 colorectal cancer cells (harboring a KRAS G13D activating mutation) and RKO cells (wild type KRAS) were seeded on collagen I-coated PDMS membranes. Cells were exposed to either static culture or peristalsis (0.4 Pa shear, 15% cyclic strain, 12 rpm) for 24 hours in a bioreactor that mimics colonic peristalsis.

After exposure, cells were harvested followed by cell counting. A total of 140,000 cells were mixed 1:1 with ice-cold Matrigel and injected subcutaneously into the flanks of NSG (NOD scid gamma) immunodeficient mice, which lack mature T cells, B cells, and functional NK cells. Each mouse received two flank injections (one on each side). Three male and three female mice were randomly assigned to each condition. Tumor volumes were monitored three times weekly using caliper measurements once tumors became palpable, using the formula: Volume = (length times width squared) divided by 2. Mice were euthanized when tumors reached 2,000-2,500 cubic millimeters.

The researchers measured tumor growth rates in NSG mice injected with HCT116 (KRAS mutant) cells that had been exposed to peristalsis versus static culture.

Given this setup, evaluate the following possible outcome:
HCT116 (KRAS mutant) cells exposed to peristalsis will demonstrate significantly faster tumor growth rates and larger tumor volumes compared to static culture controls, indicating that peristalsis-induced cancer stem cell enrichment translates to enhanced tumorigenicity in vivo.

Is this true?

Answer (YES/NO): YES